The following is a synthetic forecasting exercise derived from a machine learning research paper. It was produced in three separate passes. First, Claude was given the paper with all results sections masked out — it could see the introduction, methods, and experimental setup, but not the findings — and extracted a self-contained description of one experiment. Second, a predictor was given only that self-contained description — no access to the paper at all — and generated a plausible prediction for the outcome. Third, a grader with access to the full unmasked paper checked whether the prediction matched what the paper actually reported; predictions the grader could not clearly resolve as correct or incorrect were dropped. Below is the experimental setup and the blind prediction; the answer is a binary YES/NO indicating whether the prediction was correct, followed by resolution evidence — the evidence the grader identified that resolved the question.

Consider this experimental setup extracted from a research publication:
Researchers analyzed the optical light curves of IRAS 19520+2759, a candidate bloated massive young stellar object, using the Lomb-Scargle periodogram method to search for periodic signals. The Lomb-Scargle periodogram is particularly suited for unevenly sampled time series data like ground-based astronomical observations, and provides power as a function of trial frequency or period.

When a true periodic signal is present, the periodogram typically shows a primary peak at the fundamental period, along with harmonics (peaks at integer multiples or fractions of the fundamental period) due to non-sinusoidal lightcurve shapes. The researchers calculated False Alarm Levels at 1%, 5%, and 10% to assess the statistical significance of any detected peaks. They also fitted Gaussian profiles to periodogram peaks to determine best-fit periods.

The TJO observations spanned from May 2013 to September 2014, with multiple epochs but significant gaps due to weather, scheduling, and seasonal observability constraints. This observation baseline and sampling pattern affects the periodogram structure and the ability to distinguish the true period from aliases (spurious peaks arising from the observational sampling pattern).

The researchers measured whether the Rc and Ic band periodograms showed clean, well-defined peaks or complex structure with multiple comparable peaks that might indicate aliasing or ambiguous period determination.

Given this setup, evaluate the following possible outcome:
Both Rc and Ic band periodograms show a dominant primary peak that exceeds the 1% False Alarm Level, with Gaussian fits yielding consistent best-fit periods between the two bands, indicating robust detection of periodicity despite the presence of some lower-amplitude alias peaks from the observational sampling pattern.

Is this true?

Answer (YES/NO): YES